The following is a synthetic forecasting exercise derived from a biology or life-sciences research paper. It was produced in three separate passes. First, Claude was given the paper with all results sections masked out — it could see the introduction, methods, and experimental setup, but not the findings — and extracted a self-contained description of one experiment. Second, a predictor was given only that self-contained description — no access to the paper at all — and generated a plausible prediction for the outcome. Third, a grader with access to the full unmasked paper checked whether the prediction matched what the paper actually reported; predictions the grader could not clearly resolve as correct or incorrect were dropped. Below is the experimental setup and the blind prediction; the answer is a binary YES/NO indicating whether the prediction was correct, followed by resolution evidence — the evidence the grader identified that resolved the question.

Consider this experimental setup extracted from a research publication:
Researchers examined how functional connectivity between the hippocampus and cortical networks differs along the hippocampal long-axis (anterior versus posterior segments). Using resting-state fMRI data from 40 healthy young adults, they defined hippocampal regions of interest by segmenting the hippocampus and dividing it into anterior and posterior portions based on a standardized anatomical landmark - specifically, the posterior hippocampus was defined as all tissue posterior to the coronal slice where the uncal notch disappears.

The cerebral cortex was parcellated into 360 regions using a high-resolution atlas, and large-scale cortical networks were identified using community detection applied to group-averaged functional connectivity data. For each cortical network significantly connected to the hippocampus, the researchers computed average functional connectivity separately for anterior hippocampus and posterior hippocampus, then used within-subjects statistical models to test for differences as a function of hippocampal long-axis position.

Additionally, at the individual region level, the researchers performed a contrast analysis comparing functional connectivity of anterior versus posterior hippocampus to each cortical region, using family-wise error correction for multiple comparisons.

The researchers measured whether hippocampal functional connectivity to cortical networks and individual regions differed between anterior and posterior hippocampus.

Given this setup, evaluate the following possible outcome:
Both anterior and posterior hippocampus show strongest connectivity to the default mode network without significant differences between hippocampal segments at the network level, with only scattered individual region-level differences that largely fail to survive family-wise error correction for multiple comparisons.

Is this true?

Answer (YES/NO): NO